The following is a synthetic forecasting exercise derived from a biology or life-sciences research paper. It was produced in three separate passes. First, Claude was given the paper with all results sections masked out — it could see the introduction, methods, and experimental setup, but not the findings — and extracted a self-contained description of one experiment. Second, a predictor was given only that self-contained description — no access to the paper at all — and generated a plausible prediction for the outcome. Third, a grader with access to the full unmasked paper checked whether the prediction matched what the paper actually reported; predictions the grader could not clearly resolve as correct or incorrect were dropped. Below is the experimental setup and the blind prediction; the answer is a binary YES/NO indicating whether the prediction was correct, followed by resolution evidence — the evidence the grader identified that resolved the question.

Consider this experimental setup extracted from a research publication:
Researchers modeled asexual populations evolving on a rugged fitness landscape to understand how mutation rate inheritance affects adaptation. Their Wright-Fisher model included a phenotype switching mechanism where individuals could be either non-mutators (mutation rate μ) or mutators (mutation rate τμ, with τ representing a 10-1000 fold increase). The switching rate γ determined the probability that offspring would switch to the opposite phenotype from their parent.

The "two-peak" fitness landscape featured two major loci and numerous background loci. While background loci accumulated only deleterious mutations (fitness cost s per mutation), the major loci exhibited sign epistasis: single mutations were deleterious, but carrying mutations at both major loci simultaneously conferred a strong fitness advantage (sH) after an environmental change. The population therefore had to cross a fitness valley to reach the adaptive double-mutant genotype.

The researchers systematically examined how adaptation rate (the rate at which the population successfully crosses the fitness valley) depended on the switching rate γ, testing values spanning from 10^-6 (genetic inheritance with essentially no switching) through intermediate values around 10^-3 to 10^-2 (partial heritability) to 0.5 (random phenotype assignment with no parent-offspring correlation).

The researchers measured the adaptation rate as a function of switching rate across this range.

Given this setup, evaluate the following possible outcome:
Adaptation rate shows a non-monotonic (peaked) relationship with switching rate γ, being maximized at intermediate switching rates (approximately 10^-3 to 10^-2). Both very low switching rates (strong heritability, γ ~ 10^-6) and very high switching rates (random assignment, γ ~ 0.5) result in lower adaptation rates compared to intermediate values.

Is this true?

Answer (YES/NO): YES